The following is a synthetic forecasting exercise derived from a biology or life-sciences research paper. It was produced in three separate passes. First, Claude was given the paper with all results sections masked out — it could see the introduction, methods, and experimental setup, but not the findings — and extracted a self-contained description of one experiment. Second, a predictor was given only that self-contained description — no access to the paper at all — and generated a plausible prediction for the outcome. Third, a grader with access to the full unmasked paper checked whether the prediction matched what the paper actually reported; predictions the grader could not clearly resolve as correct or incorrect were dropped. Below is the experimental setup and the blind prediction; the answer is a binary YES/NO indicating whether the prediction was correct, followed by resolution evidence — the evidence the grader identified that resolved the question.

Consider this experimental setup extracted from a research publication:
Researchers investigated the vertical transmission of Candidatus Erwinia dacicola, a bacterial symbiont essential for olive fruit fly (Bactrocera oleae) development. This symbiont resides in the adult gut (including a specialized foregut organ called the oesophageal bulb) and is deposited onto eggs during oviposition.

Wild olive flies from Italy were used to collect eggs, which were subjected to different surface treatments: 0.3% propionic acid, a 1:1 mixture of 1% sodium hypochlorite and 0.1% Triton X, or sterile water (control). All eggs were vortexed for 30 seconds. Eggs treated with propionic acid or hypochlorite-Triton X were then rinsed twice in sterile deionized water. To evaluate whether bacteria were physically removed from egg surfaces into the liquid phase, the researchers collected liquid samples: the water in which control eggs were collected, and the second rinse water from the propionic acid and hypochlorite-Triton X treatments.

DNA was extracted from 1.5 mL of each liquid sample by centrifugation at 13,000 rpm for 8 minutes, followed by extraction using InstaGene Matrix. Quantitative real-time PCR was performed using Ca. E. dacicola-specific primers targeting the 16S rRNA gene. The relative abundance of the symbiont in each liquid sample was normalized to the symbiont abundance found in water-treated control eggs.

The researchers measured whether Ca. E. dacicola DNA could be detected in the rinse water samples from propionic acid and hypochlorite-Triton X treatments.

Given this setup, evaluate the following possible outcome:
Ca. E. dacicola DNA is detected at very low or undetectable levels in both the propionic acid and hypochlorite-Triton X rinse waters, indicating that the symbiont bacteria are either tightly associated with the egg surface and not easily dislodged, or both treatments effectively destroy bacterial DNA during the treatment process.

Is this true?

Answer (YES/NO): YES